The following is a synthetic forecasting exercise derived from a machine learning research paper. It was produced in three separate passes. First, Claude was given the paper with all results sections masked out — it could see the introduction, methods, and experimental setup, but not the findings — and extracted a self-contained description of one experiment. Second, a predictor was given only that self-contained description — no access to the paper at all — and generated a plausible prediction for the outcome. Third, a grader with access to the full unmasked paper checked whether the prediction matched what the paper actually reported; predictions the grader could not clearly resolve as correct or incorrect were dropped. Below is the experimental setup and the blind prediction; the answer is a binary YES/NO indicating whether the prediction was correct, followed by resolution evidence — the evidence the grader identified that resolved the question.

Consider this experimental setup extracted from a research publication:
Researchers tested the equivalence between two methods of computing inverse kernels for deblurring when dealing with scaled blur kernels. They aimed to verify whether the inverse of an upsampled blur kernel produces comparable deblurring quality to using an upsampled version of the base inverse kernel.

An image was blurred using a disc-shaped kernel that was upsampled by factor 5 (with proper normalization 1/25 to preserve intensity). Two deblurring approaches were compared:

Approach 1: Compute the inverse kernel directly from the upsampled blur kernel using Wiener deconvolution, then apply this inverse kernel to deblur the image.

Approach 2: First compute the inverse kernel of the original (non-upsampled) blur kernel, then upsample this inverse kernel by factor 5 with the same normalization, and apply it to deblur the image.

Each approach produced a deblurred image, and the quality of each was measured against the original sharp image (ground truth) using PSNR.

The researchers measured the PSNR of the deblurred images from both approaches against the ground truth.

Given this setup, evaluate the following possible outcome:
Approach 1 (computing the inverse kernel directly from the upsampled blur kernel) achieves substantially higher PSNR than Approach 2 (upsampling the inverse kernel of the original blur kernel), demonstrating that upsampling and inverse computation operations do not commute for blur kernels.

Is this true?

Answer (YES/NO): NO